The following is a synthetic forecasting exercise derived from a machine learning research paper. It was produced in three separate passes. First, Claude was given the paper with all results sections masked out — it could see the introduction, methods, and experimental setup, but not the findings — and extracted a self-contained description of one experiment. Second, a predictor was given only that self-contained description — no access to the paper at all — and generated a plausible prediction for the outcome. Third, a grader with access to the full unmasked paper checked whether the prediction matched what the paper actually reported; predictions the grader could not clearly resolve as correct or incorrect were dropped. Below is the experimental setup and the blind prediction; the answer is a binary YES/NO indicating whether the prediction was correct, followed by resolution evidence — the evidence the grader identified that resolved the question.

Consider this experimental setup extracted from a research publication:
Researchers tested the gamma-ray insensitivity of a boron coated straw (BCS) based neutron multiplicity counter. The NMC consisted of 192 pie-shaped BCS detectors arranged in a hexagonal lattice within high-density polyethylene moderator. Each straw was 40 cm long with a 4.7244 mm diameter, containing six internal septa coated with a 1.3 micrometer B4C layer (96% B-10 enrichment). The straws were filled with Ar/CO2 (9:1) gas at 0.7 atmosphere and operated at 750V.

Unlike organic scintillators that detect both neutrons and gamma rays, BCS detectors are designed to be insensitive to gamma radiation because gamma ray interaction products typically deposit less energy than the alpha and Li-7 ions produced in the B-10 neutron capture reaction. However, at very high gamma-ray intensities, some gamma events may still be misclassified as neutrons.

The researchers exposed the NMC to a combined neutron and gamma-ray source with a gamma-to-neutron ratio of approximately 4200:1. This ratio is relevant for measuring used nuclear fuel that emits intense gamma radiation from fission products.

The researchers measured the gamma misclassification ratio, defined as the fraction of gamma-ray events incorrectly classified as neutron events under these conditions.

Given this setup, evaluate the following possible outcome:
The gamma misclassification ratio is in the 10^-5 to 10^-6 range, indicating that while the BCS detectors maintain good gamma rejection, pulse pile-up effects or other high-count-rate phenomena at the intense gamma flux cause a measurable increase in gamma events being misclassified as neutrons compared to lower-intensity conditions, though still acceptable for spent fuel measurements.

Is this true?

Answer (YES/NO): NO